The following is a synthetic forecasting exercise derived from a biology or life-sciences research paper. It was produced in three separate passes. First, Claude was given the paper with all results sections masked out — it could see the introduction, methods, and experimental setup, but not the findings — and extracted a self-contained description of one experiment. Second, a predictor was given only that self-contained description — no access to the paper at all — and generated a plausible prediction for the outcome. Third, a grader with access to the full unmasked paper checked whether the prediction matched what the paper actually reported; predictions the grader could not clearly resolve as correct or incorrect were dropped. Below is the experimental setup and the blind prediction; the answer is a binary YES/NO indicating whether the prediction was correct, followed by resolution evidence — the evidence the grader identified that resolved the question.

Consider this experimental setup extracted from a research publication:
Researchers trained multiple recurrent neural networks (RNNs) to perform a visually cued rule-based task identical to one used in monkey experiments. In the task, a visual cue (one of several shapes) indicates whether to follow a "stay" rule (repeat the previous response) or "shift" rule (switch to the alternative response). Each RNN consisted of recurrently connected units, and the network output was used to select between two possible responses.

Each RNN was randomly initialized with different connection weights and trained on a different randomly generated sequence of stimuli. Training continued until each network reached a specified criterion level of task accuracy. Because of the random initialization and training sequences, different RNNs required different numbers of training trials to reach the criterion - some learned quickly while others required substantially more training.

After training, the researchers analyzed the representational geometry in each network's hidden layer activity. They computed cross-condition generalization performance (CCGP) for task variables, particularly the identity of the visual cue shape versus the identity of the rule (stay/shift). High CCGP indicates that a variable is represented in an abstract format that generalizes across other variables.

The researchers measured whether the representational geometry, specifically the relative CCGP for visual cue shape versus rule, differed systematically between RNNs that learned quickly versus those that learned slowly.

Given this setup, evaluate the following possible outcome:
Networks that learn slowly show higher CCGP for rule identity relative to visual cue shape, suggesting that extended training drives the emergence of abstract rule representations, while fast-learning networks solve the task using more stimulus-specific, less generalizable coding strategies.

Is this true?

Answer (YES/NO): YES